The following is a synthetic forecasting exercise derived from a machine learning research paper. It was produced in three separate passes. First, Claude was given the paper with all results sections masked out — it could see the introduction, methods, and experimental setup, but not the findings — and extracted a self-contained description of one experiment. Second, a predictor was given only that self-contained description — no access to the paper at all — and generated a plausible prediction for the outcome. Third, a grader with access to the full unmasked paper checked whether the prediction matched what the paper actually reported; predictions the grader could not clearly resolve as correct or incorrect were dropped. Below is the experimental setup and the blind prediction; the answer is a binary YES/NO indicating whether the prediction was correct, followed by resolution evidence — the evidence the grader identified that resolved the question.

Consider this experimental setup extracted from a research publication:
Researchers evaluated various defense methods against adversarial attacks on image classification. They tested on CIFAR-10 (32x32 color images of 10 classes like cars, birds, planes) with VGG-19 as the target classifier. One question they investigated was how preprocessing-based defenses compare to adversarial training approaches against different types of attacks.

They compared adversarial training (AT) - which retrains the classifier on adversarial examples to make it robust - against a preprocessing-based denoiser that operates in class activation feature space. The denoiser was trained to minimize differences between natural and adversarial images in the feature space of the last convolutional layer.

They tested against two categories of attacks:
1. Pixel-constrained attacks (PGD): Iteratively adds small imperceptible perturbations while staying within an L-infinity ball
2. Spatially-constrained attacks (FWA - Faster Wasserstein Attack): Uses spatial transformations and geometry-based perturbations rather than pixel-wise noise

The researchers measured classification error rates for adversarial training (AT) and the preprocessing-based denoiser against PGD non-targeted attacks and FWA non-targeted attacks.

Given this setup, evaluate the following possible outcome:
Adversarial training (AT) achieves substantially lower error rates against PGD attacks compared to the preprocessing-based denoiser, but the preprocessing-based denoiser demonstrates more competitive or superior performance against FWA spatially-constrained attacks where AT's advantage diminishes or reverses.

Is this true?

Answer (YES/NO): NO